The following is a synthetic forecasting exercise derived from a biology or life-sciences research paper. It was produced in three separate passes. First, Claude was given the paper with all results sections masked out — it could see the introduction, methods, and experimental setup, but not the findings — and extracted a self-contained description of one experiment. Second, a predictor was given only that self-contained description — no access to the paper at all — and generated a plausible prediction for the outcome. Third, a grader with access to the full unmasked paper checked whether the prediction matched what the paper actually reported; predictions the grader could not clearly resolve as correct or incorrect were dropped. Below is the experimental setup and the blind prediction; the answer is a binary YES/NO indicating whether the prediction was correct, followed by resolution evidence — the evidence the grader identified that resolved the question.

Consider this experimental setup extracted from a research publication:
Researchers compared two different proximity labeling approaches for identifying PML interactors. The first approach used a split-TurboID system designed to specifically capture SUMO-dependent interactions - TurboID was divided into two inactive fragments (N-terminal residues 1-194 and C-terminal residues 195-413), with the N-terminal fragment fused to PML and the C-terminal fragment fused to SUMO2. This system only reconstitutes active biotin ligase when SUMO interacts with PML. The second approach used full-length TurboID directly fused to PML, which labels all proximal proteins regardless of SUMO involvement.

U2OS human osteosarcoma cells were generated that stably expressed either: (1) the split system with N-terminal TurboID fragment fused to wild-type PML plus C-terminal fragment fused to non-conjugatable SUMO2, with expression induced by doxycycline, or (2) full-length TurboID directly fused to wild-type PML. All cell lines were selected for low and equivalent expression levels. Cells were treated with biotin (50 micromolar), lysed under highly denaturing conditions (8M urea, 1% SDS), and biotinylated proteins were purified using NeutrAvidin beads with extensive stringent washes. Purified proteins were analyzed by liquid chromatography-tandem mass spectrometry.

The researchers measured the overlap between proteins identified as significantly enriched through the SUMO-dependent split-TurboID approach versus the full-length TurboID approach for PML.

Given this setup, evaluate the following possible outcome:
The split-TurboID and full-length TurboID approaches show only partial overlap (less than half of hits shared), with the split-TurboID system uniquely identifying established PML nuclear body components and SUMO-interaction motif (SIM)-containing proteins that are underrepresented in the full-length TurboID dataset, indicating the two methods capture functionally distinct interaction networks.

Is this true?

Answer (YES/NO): NO